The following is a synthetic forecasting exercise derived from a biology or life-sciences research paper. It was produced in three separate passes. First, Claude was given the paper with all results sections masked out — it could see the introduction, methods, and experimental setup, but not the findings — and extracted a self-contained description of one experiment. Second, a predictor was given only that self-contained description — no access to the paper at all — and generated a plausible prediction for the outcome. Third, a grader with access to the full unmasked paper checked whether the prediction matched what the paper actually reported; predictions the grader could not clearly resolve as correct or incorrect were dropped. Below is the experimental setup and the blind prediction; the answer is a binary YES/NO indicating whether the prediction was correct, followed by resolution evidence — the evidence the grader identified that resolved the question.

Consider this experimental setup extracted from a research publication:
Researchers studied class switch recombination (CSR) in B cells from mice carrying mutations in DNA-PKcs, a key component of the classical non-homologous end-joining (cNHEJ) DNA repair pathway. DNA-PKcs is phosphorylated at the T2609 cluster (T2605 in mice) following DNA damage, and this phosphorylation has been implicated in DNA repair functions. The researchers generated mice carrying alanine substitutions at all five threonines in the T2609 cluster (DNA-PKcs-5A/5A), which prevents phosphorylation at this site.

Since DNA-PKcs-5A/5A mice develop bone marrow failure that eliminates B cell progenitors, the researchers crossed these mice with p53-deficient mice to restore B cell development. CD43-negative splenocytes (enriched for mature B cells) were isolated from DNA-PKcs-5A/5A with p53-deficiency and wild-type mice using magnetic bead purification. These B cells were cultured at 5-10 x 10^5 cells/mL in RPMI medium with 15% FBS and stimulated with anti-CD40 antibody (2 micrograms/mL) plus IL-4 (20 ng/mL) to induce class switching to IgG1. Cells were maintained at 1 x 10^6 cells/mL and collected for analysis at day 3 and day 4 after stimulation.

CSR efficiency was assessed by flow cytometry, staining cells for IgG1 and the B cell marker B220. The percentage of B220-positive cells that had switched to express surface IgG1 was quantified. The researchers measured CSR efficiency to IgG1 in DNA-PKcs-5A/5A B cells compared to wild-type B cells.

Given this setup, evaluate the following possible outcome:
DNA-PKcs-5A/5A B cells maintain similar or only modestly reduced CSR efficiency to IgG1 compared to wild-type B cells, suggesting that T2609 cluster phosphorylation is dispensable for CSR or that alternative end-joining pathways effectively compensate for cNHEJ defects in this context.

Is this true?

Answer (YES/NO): YES